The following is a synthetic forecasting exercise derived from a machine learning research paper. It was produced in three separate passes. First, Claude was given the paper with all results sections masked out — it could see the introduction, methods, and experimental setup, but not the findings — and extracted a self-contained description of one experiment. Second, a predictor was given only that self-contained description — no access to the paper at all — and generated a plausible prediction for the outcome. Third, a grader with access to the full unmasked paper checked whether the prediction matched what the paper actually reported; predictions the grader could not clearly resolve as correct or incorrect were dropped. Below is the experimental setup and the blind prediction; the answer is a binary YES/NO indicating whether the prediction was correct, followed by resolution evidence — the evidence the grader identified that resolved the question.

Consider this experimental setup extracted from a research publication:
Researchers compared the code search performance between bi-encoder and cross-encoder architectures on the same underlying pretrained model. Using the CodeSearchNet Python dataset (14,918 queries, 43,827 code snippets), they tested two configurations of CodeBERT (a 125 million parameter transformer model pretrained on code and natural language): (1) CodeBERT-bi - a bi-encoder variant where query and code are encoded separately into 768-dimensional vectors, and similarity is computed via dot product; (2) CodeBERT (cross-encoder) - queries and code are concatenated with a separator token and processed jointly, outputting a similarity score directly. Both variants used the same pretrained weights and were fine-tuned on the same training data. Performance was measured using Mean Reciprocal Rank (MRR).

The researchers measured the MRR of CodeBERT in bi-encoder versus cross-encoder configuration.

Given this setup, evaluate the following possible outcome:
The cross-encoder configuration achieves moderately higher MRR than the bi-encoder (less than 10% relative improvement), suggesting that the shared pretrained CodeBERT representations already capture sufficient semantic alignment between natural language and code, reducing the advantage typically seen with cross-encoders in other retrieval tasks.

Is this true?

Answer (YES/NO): YES